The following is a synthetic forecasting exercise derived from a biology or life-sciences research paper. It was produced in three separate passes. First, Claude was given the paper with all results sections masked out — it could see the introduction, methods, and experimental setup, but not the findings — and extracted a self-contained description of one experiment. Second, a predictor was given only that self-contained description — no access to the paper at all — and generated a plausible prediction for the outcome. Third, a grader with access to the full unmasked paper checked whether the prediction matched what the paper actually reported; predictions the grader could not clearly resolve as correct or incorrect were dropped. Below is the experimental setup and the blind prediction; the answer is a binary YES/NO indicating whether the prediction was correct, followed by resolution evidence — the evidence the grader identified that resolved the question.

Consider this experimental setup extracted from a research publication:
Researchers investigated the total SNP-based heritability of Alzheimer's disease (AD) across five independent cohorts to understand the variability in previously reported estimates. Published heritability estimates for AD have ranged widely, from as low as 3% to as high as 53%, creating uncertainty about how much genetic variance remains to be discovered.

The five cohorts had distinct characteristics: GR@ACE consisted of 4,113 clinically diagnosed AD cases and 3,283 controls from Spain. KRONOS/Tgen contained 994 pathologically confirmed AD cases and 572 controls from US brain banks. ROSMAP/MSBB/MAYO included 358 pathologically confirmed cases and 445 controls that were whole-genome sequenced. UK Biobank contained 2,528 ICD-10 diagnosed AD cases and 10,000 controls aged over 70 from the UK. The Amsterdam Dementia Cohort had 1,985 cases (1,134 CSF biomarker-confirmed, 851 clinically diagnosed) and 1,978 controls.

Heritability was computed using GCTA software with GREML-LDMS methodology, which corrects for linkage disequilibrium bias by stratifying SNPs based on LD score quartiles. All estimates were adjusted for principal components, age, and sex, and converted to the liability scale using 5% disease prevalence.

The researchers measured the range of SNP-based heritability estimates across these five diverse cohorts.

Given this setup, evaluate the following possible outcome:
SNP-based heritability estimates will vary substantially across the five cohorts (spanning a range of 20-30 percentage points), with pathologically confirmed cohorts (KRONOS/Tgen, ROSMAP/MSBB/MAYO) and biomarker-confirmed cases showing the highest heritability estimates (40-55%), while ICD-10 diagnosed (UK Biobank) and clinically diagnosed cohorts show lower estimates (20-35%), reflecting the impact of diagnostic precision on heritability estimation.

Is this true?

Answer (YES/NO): NO